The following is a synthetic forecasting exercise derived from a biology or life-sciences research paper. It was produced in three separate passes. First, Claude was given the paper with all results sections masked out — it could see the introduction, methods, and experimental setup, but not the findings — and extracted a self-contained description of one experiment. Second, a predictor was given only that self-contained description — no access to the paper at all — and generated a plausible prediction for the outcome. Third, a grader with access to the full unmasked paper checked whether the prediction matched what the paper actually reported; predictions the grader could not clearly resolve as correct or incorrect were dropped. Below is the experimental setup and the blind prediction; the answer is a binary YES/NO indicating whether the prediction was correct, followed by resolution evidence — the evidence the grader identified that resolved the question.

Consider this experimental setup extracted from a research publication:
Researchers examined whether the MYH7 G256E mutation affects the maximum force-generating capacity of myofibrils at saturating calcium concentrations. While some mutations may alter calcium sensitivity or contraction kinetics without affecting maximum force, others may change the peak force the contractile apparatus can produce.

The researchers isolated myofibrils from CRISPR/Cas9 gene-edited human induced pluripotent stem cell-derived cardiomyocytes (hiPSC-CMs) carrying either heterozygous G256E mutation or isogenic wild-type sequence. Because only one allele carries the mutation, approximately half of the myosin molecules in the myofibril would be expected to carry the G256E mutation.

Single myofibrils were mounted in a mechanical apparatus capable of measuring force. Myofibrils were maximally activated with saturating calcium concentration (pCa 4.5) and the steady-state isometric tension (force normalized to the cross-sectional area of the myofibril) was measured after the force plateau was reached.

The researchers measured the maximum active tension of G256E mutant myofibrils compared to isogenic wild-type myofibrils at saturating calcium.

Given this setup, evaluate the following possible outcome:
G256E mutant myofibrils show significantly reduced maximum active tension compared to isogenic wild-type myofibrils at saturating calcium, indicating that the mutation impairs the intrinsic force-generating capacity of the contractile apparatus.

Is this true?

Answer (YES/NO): NO